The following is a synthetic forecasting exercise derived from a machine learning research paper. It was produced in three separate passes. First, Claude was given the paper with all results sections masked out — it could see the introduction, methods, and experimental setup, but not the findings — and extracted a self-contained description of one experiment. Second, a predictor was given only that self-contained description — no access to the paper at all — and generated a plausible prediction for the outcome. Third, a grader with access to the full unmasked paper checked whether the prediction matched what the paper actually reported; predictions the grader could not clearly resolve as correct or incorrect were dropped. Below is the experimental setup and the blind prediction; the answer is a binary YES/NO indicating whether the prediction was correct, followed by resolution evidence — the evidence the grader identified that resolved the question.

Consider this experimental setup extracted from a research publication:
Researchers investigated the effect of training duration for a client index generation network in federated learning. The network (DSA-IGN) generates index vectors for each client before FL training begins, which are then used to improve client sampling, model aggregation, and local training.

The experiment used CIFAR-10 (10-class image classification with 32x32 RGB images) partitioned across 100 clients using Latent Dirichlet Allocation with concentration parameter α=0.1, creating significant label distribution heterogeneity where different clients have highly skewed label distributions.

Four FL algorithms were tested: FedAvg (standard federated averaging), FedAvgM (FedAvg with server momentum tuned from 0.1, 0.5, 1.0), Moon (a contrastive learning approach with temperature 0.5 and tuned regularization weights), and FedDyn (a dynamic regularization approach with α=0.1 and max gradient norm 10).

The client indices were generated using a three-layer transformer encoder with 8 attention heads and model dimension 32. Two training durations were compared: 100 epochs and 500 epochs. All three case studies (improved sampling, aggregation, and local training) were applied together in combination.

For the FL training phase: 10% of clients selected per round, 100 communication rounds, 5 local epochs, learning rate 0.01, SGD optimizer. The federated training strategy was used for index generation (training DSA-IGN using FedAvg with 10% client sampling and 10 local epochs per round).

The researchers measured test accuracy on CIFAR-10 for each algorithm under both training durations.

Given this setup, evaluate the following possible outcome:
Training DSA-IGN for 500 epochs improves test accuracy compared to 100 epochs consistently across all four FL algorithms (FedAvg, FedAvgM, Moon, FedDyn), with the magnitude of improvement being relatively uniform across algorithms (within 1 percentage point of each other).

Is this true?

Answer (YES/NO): NO